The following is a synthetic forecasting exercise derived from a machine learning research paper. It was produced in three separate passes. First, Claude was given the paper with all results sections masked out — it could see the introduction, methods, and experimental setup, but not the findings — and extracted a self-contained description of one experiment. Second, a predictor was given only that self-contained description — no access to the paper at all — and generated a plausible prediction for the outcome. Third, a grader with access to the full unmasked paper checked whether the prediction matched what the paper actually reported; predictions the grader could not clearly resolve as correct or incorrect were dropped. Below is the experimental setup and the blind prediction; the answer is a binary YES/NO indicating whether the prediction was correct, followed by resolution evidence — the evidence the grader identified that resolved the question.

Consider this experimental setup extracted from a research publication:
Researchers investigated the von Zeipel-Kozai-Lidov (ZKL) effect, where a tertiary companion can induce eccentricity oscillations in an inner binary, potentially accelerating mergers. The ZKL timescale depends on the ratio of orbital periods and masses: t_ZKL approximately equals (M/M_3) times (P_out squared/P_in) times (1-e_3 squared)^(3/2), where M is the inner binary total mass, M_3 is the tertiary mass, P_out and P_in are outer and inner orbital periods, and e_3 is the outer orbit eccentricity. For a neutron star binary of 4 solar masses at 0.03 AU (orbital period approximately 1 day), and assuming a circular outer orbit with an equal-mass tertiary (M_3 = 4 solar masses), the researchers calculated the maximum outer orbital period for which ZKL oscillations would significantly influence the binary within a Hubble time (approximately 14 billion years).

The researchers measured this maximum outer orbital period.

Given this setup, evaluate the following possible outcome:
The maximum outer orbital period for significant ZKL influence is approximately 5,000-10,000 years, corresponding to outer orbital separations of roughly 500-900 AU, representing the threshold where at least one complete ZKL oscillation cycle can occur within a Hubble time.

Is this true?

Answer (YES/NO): YES